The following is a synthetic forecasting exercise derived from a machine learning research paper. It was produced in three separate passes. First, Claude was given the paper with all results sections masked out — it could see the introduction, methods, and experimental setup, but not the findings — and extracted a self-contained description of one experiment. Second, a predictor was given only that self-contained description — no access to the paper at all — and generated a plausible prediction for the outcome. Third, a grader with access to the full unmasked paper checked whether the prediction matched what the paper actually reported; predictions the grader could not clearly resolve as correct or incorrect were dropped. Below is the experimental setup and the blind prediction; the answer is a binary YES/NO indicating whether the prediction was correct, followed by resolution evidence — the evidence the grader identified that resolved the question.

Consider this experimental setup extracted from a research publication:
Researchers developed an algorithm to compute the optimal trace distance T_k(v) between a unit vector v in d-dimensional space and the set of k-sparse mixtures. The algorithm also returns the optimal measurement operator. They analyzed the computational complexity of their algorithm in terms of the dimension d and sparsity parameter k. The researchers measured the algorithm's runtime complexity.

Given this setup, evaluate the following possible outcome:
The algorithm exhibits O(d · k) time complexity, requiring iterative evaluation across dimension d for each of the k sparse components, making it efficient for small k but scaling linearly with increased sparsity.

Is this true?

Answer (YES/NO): NO